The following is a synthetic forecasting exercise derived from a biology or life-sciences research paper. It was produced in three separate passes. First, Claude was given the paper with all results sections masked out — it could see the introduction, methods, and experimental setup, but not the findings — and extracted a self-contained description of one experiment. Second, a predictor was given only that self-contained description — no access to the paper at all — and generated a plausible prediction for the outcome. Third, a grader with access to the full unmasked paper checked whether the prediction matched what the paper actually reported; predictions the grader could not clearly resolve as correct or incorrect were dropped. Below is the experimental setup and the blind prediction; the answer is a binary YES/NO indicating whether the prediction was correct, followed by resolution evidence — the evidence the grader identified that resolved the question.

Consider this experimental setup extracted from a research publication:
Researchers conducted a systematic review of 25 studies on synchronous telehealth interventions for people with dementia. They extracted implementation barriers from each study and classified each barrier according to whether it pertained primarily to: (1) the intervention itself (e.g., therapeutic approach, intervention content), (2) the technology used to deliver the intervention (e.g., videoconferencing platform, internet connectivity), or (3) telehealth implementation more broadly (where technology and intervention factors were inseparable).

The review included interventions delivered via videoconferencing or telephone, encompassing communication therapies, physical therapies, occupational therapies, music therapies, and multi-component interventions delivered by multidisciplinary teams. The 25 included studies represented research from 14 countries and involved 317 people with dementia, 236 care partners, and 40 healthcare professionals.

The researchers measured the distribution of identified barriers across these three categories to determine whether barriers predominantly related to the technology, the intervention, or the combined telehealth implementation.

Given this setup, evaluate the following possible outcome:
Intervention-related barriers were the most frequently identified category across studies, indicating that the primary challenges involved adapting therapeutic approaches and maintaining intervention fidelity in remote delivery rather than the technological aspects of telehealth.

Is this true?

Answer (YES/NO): NO